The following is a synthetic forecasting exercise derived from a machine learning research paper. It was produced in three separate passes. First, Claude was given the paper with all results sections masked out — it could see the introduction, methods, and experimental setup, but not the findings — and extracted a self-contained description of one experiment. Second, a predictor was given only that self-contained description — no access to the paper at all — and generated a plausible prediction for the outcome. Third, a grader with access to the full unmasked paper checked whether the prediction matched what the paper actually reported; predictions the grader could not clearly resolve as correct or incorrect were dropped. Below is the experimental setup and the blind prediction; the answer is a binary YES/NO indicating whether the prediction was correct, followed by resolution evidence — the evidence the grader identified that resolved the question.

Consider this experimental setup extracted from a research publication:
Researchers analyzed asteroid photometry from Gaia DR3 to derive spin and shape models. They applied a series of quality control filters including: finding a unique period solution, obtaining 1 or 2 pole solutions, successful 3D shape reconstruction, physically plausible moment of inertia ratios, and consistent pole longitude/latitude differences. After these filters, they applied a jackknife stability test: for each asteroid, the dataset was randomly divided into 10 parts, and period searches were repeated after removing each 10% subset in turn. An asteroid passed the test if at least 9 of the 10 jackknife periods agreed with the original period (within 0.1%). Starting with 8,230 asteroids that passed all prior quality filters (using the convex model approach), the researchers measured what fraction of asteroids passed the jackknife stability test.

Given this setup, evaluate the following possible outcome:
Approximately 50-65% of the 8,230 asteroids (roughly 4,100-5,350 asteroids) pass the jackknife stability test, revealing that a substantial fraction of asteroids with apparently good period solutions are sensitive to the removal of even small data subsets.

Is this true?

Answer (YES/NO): NO